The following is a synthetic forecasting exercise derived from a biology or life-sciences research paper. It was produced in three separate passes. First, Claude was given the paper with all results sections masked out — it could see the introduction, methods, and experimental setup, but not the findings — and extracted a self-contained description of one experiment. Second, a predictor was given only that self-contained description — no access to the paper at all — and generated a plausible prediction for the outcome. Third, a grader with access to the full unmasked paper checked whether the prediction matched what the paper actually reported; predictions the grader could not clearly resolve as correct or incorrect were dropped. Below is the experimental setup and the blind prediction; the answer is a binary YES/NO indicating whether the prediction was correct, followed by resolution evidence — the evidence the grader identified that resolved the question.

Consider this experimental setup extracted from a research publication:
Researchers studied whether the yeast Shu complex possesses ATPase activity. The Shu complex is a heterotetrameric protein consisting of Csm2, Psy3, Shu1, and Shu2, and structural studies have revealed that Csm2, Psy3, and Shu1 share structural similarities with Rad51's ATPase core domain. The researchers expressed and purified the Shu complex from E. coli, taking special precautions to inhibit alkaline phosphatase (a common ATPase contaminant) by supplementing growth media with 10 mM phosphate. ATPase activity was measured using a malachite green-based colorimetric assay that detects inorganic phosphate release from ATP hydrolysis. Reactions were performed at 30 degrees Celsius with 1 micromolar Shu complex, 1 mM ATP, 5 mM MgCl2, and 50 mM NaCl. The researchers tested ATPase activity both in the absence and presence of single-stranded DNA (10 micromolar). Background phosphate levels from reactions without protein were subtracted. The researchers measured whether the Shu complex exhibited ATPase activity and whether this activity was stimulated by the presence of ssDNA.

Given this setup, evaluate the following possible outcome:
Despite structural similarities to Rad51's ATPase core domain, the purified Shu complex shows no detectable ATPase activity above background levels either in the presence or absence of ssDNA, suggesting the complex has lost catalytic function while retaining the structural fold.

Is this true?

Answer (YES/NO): NO